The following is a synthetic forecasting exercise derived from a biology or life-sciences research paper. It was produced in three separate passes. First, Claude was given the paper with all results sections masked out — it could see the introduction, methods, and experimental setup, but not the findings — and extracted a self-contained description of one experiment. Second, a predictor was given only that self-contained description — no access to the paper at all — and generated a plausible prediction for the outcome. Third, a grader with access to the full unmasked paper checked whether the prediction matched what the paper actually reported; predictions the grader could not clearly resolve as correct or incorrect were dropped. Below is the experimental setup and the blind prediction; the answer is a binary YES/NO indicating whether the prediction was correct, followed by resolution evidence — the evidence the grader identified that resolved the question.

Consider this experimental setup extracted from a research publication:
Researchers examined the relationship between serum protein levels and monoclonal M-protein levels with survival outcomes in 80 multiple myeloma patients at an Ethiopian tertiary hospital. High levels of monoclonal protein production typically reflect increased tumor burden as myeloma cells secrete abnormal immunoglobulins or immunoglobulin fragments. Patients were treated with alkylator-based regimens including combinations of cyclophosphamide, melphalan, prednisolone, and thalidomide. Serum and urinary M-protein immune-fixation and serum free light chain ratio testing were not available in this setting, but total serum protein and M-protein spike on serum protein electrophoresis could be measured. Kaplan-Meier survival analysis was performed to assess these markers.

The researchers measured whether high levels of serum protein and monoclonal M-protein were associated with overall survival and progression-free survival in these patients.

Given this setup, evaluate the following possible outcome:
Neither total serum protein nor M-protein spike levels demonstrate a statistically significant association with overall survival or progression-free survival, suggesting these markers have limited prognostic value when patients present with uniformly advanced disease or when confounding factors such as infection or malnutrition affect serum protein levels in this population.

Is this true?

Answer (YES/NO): NO